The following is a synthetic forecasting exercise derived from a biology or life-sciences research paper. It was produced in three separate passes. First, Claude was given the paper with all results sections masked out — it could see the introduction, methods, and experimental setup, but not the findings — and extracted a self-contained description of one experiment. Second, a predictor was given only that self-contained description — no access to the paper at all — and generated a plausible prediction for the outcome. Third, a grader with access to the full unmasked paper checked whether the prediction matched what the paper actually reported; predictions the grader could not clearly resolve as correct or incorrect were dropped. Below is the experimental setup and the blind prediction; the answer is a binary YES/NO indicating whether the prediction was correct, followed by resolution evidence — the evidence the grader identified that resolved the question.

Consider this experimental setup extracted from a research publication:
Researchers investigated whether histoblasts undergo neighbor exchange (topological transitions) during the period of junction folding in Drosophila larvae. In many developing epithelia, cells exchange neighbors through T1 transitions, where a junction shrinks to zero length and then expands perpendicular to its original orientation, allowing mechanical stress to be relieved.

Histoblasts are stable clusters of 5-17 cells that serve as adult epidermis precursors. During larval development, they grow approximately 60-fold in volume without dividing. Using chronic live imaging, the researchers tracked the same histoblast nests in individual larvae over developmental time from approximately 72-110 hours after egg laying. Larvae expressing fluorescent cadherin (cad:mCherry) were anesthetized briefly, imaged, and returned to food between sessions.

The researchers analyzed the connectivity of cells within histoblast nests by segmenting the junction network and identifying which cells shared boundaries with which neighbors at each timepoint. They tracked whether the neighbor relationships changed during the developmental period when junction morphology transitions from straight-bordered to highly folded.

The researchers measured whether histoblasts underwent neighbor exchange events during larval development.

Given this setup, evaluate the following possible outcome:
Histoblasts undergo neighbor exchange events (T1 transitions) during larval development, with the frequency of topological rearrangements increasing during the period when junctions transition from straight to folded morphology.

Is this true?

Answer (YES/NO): NO